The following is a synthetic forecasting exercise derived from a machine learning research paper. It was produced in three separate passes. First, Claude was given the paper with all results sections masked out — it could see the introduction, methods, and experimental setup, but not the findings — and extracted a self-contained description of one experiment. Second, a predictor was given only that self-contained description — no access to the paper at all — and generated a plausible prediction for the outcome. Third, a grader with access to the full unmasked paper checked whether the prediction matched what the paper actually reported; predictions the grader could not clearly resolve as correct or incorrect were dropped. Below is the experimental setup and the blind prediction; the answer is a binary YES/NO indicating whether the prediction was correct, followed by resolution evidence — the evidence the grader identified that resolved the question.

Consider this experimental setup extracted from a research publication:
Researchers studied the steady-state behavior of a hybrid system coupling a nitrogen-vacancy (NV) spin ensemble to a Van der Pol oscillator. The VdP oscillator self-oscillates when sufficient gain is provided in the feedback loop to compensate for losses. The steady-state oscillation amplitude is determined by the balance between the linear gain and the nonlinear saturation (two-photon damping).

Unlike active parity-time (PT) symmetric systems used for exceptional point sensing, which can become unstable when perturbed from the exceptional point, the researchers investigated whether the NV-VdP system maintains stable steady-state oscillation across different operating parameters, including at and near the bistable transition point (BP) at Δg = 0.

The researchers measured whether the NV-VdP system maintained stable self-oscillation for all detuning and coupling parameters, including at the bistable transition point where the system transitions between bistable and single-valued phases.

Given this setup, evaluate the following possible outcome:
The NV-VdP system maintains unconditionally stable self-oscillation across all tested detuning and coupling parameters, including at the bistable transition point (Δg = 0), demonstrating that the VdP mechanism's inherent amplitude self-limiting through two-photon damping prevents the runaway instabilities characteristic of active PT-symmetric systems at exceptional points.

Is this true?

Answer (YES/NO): YES